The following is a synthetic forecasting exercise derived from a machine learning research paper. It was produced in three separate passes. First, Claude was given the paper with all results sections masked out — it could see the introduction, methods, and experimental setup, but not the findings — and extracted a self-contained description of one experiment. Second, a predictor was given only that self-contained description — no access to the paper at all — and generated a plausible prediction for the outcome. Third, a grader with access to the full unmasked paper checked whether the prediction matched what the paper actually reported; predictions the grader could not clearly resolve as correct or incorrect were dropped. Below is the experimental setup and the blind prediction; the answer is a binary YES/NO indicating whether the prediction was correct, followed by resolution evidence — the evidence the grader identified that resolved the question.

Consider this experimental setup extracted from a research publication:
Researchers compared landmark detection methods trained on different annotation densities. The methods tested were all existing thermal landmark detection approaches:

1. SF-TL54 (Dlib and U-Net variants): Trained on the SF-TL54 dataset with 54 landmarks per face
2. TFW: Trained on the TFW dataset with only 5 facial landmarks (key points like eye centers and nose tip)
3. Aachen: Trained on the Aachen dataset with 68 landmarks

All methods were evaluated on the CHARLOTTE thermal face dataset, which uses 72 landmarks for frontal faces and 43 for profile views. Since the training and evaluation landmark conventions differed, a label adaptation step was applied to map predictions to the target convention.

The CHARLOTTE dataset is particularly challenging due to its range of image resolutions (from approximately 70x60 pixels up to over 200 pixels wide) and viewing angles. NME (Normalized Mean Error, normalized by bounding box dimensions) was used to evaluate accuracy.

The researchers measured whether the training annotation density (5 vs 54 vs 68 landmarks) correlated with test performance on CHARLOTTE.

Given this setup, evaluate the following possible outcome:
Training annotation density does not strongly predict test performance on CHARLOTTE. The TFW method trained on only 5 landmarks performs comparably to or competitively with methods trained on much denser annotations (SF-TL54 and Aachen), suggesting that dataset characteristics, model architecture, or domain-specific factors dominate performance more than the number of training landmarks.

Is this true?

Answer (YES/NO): YES